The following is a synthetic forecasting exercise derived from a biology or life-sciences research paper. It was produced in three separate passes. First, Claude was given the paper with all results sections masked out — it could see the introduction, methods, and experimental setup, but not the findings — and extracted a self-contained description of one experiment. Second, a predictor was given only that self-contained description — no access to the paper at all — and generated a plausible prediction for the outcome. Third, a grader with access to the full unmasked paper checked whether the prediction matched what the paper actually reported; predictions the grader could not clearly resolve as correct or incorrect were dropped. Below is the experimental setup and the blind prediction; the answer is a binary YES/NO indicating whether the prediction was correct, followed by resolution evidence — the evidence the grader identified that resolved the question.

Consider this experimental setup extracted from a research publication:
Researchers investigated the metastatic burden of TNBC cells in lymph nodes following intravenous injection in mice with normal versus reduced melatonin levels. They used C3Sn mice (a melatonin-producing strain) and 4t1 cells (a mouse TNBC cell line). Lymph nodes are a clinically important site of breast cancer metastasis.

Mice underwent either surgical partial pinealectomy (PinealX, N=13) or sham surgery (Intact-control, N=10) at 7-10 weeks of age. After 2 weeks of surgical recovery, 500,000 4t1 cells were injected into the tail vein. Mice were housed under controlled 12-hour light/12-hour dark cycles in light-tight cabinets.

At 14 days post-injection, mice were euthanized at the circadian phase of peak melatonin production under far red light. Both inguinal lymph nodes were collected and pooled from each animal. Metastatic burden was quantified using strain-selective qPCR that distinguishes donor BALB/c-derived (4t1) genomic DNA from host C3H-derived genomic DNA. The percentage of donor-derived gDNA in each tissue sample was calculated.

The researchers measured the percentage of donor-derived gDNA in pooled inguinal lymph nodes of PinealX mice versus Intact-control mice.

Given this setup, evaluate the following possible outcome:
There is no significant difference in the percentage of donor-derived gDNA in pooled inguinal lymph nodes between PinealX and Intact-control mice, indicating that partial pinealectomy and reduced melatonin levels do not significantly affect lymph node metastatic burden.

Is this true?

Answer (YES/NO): YES